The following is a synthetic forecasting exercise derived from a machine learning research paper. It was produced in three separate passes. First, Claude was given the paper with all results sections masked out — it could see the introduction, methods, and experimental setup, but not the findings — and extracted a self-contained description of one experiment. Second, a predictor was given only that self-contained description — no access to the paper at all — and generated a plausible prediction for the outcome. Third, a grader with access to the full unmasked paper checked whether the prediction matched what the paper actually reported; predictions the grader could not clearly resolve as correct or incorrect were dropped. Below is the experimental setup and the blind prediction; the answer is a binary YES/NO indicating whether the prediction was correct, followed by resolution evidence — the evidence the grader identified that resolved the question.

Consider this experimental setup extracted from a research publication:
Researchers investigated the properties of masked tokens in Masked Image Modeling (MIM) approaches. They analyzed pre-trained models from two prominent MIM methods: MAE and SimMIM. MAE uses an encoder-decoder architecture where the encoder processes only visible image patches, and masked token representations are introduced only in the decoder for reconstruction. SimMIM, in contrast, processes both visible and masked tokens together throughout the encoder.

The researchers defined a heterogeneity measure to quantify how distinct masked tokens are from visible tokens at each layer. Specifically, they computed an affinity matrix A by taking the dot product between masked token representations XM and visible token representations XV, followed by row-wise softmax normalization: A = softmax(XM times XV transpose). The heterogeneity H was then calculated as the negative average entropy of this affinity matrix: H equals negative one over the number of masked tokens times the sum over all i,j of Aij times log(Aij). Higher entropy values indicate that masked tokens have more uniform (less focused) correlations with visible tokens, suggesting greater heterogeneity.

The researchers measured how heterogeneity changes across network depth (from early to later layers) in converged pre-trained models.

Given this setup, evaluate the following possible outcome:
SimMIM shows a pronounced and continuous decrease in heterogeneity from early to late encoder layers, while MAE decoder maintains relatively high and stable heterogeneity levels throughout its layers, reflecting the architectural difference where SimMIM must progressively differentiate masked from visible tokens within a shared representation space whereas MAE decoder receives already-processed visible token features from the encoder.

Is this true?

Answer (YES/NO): NO